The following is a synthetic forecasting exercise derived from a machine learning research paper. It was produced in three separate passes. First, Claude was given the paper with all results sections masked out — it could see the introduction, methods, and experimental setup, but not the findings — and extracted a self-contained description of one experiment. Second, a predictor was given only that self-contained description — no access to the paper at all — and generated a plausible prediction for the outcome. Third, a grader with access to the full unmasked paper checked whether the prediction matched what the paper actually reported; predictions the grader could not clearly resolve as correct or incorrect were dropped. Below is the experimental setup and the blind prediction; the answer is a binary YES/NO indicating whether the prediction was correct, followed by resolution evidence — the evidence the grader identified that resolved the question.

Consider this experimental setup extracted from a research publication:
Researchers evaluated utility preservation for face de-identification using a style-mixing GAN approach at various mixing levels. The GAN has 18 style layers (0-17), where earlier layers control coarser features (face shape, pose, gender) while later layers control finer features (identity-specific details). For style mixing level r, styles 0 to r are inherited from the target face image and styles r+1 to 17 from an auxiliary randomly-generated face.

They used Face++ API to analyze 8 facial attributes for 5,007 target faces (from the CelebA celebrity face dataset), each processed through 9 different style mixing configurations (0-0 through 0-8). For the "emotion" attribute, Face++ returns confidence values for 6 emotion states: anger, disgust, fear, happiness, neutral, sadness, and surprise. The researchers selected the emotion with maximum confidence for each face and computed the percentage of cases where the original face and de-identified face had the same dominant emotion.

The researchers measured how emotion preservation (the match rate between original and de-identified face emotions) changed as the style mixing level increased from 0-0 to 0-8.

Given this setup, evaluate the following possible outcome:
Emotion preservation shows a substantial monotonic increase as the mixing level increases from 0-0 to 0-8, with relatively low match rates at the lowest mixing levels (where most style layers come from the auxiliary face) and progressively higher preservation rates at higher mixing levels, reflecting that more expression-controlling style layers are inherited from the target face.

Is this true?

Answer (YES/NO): YES